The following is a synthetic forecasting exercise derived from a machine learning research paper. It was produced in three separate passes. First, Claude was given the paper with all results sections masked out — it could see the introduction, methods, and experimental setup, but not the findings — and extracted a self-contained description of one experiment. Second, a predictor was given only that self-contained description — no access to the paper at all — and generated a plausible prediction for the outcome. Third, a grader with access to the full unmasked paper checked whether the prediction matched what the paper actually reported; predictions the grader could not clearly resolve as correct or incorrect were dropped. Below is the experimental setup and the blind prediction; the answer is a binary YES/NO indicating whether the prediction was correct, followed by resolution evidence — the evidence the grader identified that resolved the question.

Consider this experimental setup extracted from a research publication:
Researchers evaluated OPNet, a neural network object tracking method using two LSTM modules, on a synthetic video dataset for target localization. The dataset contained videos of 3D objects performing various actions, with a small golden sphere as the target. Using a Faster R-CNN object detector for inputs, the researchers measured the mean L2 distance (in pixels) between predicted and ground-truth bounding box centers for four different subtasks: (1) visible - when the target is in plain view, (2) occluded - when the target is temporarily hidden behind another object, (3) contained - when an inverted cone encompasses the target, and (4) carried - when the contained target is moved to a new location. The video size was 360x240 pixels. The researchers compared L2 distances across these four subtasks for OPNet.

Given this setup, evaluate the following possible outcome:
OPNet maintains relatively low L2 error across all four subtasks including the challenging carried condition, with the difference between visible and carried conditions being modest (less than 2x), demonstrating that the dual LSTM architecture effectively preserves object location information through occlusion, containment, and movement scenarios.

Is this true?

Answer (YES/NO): NO